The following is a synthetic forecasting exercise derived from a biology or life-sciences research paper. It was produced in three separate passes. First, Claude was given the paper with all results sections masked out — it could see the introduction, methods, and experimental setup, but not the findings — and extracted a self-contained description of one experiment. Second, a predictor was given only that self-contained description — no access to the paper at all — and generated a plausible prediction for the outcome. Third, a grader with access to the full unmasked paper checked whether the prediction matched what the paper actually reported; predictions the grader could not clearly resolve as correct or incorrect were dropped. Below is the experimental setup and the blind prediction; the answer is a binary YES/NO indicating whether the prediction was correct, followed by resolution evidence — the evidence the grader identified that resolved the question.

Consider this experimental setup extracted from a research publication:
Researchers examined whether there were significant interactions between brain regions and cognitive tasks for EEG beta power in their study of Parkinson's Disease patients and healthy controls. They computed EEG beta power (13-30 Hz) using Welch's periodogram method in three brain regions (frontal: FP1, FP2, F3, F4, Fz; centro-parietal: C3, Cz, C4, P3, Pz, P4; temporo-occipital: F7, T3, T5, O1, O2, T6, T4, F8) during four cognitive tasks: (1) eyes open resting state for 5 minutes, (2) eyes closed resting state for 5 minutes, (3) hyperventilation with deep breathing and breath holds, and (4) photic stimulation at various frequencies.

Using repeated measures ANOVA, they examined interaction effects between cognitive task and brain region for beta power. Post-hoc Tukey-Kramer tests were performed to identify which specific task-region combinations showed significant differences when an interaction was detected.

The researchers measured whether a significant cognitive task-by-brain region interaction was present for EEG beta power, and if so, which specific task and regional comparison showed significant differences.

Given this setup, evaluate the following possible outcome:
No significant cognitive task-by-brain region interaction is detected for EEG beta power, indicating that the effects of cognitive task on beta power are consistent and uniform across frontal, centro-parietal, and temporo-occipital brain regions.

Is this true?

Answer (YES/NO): NO